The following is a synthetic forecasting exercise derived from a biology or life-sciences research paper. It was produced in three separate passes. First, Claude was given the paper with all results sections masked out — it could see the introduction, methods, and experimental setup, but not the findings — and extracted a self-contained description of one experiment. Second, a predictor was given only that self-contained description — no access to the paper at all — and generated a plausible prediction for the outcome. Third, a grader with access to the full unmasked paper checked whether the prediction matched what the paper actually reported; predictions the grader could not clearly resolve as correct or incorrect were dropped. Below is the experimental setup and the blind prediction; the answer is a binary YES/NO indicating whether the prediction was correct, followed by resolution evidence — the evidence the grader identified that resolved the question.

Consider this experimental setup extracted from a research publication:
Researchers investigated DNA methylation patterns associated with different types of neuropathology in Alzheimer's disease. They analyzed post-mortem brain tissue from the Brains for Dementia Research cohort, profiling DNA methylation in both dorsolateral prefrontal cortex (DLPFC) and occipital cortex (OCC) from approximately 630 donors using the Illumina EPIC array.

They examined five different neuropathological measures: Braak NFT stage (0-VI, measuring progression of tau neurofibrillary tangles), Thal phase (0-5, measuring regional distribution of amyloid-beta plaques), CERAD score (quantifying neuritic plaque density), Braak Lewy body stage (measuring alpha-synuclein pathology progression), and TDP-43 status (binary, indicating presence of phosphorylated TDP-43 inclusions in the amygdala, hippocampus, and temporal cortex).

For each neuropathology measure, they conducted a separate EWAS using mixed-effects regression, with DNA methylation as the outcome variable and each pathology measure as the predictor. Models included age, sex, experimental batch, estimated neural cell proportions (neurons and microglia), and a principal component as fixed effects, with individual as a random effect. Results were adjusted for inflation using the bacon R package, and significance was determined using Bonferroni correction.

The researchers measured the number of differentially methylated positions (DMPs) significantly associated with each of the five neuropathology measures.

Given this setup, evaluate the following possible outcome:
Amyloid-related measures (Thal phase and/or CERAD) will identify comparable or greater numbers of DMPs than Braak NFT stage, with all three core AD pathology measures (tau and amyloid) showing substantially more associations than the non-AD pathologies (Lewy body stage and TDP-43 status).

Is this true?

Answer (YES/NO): NO